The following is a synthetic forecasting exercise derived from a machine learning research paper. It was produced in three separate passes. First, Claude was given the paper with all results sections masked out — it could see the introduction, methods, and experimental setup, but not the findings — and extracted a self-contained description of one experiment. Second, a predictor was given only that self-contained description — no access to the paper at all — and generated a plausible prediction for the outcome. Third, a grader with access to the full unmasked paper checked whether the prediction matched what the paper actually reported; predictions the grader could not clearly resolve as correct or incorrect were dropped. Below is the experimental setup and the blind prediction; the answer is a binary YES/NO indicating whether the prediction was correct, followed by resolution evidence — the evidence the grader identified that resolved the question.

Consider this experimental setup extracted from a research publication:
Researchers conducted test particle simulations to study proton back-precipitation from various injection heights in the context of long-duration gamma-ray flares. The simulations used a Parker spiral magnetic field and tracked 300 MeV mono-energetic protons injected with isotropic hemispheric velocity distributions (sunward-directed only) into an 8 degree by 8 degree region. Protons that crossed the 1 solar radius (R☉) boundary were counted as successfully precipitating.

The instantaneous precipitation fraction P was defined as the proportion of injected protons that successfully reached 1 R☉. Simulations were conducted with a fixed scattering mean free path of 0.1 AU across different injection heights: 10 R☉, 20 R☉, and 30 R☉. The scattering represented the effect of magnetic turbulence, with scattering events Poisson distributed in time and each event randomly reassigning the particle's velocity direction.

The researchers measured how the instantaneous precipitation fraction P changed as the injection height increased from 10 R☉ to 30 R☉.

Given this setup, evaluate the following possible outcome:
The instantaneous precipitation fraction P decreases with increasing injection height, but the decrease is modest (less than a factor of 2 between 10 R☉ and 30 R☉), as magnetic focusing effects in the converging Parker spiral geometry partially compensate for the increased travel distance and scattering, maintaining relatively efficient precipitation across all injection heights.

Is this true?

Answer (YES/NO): NO